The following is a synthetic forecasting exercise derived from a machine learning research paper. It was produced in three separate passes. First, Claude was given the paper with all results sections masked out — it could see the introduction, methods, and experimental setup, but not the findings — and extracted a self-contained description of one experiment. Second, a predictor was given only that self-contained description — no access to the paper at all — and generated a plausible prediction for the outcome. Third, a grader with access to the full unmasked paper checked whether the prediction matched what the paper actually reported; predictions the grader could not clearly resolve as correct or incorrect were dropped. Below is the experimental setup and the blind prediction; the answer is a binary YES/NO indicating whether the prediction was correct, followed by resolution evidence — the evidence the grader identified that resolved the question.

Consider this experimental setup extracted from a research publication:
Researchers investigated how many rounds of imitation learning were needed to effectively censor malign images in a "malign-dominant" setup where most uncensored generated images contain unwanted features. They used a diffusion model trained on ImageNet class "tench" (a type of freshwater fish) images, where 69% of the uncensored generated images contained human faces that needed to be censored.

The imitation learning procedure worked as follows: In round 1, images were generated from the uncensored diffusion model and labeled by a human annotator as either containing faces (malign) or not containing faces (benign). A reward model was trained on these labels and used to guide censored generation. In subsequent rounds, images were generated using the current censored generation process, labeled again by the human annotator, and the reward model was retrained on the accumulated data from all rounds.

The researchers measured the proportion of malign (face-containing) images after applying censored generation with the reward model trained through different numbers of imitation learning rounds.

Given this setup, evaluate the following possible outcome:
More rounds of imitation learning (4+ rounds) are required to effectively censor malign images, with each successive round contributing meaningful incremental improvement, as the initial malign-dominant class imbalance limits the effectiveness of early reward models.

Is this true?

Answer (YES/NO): NO